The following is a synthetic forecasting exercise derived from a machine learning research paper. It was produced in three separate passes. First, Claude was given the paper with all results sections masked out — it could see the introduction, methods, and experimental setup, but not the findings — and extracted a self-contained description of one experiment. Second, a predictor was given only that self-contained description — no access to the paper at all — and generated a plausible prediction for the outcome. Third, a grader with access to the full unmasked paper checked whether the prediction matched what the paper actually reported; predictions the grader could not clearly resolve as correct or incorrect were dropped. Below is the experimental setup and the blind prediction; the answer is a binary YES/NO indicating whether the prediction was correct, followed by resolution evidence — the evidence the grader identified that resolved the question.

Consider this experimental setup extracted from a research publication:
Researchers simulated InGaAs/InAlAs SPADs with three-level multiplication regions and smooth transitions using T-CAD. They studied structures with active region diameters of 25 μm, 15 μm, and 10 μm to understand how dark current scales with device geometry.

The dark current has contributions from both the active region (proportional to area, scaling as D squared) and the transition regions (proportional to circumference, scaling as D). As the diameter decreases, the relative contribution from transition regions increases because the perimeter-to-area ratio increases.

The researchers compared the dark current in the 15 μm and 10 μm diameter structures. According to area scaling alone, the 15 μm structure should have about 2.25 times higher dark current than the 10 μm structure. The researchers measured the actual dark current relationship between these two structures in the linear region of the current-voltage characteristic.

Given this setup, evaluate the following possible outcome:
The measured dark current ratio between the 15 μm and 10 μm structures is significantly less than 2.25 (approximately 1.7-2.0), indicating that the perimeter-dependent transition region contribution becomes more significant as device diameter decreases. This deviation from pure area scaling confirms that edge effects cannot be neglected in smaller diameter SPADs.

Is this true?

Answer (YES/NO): NO